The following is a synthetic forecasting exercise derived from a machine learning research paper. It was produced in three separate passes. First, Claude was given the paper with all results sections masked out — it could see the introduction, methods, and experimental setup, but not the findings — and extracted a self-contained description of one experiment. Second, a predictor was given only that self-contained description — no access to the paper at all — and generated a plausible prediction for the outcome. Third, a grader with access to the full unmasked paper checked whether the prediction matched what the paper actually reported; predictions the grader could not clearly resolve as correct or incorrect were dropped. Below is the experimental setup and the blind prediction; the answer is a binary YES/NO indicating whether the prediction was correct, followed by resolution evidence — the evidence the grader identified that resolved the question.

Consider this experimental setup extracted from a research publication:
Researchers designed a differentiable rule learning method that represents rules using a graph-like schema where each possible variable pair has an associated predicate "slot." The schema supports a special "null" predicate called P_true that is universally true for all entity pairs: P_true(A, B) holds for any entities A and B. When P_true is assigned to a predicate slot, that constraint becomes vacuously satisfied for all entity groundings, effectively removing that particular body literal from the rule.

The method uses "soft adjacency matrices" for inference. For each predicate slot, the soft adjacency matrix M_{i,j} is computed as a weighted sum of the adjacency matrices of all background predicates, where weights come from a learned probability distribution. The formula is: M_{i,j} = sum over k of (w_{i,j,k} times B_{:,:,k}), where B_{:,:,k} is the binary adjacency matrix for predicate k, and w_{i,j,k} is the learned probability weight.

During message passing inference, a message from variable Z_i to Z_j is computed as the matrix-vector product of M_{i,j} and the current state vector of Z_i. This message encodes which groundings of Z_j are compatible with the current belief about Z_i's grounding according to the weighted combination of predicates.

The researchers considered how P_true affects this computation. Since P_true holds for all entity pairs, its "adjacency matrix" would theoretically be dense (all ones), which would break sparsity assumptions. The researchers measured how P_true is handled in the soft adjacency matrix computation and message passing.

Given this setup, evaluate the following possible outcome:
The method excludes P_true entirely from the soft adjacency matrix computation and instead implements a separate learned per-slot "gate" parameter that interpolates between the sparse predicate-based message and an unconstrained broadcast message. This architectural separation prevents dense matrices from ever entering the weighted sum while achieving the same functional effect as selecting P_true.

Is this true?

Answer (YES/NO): NO